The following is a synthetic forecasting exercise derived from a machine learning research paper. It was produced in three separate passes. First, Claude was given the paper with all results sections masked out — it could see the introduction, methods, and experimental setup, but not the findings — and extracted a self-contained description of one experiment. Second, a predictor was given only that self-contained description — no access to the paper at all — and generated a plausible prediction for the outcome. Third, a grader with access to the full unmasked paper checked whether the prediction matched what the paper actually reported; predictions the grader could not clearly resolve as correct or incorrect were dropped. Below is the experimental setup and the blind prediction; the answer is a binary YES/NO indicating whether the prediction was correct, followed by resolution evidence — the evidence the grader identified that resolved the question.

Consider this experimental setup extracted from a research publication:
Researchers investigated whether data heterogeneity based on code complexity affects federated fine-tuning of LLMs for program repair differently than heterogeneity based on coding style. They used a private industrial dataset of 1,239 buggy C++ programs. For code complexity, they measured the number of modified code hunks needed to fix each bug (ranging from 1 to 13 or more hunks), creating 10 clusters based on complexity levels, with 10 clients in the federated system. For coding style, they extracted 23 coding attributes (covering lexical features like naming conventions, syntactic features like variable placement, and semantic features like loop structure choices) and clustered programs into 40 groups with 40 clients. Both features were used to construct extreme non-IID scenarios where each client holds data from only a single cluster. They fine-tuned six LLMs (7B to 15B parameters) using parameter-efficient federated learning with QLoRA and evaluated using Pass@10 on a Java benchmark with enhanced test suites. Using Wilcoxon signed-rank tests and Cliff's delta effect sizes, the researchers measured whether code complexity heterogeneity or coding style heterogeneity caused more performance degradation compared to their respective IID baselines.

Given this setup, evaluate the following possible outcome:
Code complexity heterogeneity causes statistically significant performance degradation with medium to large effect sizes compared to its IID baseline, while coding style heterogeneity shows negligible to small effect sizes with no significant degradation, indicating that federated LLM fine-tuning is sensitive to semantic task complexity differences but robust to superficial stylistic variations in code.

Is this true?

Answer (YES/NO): NO